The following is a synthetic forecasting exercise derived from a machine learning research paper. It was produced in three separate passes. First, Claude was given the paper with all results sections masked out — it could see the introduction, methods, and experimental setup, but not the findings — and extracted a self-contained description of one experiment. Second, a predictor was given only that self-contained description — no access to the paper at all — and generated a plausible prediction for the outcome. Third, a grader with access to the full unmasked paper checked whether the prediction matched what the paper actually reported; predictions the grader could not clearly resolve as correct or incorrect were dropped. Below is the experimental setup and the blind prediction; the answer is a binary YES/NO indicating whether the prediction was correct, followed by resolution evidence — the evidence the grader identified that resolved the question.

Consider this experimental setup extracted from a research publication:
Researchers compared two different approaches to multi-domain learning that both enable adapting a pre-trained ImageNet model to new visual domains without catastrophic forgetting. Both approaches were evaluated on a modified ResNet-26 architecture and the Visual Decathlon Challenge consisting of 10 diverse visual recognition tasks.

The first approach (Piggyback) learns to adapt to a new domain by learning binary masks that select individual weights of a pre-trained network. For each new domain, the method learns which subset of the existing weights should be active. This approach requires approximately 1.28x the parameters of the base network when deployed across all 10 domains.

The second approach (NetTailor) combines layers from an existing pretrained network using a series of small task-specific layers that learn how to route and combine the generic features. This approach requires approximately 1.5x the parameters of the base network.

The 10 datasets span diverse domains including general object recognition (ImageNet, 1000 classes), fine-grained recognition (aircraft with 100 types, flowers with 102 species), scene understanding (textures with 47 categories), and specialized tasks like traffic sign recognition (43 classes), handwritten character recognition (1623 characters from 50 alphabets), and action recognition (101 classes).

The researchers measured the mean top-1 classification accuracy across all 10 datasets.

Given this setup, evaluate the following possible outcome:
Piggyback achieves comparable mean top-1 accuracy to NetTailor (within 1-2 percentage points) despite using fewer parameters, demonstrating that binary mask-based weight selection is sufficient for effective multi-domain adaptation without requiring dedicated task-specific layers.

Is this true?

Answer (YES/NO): NO